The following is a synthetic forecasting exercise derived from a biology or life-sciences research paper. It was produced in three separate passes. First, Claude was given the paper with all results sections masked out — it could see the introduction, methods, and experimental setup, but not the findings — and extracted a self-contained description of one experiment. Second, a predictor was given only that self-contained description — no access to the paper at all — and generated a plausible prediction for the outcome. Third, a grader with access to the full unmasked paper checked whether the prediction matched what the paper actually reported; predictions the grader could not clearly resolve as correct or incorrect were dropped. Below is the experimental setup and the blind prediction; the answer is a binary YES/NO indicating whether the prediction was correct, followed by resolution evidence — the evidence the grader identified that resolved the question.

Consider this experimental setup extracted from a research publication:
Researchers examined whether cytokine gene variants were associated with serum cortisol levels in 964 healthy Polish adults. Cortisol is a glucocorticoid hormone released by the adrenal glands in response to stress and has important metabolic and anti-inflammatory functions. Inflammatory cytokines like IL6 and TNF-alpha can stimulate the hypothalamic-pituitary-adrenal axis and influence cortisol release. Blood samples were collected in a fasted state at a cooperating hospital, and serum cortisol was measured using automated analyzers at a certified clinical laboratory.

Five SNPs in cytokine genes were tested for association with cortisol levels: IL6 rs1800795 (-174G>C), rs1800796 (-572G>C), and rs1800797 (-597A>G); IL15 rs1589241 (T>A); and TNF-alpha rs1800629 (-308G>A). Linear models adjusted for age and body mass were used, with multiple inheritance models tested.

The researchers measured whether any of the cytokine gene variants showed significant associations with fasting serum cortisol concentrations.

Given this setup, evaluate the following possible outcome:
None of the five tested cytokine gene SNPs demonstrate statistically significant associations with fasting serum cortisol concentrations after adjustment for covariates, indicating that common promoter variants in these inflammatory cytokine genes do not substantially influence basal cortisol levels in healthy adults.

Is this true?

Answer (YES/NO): YES